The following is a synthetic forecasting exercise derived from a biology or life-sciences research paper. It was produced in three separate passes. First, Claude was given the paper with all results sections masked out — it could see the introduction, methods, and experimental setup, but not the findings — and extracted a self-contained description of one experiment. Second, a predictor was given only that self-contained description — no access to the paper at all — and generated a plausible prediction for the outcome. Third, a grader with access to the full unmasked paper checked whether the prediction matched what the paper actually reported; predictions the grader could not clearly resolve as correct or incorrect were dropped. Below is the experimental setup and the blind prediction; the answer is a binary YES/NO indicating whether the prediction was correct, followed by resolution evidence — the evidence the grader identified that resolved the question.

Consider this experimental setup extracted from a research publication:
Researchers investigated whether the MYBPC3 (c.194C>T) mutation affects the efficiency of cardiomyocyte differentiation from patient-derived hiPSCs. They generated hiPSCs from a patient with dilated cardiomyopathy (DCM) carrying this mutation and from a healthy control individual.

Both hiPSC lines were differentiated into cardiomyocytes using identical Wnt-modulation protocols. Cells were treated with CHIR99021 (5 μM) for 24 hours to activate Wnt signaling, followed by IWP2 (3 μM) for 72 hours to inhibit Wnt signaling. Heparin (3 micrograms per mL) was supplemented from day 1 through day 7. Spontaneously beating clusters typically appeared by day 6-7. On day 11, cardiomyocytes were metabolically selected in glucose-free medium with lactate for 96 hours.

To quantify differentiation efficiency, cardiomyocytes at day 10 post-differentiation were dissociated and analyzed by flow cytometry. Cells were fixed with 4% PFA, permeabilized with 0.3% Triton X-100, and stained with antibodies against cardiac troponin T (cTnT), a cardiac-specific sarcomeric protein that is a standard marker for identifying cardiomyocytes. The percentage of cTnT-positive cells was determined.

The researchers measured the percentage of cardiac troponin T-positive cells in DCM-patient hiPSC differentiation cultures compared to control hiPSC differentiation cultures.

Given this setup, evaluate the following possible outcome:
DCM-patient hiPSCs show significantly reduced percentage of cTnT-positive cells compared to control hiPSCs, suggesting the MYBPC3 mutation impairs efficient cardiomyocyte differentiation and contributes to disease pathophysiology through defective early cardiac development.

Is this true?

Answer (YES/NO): NO